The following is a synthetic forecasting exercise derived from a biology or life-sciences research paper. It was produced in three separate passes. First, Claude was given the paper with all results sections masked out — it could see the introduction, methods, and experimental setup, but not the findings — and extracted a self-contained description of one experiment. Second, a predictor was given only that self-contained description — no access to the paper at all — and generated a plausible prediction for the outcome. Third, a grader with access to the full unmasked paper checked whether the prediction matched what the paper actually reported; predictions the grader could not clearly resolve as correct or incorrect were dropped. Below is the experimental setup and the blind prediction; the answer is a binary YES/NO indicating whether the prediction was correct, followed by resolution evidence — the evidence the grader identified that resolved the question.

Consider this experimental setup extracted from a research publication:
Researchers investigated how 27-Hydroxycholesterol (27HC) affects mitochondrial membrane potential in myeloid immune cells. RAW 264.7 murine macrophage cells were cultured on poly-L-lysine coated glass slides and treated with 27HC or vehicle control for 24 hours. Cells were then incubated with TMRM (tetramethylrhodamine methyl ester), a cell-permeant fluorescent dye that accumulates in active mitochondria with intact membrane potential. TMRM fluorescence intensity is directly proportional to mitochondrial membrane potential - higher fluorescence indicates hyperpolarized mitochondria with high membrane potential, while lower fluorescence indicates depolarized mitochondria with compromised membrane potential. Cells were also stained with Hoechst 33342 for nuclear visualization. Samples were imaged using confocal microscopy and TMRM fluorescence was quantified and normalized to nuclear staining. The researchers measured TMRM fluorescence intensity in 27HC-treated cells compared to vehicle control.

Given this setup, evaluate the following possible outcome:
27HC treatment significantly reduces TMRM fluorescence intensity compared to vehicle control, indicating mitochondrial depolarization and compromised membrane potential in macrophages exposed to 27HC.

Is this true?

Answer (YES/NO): YES